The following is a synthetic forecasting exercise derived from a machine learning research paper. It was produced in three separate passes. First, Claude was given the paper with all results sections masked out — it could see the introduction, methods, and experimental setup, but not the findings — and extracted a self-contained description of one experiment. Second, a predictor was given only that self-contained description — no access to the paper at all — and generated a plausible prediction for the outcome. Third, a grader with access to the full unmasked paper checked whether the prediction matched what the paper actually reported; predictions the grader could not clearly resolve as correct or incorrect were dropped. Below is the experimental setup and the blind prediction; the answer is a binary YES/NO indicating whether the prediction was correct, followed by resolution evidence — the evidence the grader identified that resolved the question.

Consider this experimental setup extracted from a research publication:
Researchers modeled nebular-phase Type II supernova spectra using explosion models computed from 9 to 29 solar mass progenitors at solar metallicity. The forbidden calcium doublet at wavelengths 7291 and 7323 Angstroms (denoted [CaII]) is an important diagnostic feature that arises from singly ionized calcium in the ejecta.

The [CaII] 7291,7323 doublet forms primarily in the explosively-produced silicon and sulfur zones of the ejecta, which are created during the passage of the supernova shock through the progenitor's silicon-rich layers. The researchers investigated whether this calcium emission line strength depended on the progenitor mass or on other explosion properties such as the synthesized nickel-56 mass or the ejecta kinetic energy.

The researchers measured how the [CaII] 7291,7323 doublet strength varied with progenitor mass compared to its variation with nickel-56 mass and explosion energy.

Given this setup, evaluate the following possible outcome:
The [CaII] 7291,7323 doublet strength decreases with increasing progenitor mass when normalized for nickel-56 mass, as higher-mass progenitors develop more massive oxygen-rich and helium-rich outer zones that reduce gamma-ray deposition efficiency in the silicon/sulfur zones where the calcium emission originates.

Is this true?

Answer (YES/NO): NO